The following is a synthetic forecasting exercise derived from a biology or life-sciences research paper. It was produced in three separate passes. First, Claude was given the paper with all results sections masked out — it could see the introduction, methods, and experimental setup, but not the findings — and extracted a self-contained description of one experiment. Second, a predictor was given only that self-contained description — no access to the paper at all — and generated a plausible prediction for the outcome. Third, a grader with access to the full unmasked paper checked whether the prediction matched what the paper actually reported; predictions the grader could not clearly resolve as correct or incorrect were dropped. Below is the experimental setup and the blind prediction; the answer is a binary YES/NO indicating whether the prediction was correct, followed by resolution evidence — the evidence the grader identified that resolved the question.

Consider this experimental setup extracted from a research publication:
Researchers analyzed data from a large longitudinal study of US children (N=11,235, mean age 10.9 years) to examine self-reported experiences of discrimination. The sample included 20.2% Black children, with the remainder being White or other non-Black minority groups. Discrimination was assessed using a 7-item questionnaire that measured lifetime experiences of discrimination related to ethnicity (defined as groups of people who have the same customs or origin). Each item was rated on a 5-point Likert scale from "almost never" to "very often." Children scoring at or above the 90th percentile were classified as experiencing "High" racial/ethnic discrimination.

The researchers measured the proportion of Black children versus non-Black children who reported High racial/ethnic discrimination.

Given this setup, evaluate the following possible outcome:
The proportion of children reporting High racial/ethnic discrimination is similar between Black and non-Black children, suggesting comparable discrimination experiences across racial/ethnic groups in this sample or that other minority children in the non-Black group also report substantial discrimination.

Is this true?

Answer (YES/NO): NO